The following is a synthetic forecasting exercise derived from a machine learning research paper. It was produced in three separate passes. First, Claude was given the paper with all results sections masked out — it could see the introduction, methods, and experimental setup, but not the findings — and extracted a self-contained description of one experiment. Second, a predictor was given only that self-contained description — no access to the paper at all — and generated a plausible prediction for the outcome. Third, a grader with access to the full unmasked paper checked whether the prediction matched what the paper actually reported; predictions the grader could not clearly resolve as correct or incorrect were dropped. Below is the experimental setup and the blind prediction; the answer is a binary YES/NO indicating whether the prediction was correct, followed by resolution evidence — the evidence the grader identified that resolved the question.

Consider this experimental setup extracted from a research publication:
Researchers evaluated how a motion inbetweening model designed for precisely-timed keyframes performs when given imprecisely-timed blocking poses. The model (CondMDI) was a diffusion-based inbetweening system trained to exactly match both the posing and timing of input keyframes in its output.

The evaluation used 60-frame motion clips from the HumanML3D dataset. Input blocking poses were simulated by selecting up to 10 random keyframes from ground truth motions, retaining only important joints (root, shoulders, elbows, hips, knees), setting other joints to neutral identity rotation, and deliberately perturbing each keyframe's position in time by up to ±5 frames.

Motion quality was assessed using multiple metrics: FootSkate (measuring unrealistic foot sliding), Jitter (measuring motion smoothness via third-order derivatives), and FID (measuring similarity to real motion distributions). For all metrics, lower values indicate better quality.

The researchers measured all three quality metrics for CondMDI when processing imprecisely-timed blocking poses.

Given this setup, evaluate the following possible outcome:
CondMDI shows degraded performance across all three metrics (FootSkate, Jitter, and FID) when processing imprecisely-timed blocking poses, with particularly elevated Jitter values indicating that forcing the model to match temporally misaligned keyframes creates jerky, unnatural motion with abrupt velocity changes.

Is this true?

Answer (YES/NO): NO